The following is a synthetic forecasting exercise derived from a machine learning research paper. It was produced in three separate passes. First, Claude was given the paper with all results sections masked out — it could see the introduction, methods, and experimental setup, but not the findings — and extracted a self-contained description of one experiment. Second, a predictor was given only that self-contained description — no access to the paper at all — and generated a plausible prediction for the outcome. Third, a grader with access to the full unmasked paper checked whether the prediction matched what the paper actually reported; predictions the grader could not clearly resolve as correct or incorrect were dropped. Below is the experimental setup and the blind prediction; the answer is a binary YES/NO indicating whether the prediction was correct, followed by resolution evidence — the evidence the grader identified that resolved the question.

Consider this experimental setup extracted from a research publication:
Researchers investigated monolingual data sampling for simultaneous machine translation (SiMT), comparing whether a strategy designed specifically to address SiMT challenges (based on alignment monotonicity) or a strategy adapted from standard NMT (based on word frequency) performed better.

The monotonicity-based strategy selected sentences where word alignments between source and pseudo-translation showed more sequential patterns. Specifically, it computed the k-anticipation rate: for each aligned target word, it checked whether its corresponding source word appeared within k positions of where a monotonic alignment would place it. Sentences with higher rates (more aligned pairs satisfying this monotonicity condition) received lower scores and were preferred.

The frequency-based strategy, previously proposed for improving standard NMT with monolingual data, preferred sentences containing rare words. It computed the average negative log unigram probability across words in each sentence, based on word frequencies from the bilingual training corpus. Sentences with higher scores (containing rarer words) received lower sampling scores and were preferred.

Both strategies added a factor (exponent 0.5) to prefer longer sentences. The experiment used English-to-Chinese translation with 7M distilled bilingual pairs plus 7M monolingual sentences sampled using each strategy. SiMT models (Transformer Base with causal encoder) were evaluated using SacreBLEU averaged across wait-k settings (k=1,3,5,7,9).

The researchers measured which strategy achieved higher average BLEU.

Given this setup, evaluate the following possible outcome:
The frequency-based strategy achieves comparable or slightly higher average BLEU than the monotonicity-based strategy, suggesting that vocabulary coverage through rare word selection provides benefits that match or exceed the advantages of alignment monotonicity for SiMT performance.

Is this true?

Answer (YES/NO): YES